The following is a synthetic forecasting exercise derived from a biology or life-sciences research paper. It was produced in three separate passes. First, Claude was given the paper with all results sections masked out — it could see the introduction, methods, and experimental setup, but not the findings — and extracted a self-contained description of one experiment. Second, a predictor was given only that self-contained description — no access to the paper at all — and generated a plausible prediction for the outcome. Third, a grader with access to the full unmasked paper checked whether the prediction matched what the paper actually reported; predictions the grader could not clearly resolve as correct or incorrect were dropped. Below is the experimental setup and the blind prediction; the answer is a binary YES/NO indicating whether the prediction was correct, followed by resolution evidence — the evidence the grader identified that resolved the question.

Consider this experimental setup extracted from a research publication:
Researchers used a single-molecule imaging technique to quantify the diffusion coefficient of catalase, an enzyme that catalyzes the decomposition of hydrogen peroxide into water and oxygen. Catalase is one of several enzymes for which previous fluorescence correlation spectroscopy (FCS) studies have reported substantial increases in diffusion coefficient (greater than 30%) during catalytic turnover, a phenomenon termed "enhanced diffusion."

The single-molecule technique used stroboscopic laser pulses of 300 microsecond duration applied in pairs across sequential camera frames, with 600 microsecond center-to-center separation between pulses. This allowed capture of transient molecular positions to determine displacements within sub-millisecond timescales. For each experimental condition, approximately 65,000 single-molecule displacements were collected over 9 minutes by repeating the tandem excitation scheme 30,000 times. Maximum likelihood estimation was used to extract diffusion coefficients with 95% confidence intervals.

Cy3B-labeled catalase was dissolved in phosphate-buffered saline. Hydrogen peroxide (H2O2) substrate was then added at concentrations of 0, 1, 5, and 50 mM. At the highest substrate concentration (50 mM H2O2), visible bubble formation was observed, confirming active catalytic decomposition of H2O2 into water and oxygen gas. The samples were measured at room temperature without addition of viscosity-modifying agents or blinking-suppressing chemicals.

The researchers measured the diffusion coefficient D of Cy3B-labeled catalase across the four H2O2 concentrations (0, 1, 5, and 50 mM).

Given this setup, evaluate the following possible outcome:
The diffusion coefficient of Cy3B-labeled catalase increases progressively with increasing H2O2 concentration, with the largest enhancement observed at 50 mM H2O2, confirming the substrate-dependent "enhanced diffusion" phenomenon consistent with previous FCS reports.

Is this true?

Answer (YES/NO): NO